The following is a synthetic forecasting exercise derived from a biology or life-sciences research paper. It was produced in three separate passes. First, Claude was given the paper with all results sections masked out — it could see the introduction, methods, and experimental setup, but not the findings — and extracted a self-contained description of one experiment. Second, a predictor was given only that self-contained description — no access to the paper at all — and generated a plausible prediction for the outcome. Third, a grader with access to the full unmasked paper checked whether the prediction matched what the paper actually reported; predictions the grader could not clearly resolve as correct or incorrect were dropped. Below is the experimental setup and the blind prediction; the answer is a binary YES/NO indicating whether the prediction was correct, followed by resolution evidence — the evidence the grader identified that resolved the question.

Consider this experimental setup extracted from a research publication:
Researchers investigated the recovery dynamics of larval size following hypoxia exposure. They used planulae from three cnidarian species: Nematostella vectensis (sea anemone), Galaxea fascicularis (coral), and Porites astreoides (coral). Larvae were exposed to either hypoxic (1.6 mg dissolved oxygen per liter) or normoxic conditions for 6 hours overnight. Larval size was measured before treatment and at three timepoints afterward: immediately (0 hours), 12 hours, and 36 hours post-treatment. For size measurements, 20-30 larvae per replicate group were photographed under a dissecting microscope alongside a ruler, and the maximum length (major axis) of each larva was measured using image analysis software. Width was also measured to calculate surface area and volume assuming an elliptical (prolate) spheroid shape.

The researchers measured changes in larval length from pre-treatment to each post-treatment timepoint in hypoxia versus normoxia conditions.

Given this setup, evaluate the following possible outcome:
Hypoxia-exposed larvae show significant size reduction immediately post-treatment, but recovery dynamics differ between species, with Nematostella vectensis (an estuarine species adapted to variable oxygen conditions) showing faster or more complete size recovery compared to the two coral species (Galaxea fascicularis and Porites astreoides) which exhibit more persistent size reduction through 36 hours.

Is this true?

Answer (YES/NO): NO